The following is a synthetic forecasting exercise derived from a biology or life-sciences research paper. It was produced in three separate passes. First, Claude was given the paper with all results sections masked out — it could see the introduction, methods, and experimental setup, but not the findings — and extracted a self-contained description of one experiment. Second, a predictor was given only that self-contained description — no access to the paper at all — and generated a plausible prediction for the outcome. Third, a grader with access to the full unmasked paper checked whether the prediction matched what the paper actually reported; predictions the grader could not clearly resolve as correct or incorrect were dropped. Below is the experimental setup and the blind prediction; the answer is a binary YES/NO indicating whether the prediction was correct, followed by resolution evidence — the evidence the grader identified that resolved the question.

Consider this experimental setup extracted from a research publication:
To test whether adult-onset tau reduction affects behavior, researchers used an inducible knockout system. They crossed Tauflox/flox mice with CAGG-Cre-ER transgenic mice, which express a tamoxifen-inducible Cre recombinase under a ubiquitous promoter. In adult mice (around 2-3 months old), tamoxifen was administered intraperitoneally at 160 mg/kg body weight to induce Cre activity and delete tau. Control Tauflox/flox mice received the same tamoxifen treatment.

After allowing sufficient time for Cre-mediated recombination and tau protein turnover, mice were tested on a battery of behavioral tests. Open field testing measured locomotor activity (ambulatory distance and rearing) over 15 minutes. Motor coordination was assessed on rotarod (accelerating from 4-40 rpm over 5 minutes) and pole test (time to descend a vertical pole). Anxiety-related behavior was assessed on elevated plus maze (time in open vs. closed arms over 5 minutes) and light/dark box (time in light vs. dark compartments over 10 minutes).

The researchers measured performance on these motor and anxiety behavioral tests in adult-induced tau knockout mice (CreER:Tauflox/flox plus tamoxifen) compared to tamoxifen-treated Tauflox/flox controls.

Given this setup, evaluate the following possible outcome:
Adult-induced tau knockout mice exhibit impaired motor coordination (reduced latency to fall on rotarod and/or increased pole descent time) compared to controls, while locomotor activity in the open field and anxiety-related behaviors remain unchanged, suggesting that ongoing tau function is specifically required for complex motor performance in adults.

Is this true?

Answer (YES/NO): NO